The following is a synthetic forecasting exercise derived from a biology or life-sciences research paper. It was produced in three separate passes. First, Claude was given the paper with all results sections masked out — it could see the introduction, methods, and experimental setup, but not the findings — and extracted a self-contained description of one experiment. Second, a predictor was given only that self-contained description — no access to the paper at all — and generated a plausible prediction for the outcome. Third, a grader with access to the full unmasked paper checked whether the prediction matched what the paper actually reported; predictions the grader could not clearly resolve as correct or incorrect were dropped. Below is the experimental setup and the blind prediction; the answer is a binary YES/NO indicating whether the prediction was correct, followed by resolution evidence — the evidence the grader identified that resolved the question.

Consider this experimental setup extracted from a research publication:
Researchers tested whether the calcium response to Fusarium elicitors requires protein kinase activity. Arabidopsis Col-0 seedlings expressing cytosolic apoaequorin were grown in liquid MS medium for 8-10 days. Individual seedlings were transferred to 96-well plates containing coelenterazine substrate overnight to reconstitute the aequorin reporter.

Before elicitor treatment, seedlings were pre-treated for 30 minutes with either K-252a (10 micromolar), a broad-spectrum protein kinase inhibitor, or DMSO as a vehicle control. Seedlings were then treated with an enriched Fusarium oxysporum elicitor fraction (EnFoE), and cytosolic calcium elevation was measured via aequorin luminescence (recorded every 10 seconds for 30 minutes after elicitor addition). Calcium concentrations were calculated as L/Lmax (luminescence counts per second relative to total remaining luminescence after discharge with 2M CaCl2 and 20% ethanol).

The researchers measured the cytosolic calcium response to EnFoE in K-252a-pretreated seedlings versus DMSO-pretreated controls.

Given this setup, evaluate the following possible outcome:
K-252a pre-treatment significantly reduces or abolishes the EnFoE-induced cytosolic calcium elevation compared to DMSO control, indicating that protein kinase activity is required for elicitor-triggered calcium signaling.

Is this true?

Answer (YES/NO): YES